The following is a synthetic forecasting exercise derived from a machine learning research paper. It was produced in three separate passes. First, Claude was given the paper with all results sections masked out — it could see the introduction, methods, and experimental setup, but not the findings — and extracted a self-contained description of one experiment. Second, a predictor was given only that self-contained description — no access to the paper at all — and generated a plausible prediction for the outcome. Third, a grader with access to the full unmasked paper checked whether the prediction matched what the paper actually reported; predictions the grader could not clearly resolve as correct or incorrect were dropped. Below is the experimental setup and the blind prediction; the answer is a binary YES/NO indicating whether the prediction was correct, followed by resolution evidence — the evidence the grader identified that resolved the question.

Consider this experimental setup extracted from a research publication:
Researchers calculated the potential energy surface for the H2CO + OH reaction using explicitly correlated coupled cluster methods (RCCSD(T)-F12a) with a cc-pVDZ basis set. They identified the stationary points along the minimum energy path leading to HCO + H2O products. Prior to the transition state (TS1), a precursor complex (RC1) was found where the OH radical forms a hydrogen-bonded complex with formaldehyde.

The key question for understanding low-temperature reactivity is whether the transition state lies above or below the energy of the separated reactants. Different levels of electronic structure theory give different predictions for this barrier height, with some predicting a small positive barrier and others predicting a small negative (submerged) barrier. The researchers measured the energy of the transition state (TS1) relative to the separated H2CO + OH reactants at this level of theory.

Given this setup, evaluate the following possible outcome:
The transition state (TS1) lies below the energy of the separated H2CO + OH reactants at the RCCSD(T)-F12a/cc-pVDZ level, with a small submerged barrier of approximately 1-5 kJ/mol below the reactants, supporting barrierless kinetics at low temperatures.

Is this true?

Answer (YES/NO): NO